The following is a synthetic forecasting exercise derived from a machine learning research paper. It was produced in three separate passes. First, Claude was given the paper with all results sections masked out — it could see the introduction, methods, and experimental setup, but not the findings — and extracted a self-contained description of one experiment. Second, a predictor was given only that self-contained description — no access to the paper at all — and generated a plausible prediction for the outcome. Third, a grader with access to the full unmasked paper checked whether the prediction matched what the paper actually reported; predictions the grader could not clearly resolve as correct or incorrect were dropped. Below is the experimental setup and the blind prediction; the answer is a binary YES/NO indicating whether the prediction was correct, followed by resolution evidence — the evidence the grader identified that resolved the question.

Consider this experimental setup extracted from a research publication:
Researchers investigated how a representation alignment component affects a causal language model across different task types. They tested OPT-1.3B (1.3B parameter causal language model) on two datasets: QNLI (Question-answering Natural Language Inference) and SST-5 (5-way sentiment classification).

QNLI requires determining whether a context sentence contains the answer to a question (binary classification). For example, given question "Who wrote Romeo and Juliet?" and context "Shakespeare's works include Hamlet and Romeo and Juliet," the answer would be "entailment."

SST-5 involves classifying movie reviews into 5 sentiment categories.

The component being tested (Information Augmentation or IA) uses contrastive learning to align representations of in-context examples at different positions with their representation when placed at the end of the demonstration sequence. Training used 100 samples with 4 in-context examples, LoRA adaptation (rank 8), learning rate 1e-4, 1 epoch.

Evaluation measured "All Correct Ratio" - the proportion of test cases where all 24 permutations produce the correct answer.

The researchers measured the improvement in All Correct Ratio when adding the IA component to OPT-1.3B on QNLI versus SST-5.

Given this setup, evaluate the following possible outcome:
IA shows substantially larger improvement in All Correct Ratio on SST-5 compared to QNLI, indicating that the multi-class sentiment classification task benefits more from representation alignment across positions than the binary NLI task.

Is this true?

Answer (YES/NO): YES